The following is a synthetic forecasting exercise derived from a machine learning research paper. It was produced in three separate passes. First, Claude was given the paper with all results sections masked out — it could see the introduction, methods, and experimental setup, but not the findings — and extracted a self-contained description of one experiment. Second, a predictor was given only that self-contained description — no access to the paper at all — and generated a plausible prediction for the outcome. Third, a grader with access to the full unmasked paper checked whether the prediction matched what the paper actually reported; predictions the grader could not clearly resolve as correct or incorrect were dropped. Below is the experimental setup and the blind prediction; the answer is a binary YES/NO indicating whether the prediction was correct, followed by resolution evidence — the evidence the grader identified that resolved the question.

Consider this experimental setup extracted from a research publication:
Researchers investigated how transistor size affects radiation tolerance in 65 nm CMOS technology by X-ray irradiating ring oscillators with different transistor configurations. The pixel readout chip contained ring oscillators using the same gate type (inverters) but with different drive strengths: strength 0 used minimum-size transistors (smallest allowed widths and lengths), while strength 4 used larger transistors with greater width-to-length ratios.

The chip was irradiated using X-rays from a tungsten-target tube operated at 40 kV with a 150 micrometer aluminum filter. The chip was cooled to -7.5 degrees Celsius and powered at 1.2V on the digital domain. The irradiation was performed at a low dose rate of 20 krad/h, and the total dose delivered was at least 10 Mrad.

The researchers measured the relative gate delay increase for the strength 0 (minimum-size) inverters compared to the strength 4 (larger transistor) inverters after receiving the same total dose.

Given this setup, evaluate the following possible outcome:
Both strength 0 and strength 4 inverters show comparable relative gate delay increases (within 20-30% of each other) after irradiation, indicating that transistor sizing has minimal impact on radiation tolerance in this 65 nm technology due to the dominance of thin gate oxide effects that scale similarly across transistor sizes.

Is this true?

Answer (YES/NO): NO